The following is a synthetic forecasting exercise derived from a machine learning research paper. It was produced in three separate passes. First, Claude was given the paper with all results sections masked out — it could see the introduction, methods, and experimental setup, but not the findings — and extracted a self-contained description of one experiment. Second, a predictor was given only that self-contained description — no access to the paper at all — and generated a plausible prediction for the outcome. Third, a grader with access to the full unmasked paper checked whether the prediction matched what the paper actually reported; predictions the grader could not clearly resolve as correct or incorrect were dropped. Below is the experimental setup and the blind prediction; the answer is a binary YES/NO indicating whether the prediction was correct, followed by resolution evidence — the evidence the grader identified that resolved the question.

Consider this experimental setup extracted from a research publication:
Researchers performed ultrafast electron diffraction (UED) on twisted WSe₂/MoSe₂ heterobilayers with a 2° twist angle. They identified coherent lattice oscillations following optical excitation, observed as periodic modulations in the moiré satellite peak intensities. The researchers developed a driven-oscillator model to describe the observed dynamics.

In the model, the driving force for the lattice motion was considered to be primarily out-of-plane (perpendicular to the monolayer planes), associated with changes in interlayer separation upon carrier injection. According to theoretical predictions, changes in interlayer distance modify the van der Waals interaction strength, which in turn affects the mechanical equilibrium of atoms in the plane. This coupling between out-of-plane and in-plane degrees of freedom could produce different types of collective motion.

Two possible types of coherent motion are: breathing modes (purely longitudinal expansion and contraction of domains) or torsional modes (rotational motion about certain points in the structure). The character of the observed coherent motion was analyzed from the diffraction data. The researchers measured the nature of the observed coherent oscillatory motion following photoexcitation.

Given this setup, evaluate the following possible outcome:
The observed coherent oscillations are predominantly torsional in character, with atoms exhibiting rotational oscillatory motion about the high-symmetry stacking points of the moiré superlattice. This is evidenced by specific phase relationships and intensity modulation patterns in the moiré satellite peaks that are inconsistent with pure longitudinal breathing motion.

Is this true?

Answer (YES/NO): YES